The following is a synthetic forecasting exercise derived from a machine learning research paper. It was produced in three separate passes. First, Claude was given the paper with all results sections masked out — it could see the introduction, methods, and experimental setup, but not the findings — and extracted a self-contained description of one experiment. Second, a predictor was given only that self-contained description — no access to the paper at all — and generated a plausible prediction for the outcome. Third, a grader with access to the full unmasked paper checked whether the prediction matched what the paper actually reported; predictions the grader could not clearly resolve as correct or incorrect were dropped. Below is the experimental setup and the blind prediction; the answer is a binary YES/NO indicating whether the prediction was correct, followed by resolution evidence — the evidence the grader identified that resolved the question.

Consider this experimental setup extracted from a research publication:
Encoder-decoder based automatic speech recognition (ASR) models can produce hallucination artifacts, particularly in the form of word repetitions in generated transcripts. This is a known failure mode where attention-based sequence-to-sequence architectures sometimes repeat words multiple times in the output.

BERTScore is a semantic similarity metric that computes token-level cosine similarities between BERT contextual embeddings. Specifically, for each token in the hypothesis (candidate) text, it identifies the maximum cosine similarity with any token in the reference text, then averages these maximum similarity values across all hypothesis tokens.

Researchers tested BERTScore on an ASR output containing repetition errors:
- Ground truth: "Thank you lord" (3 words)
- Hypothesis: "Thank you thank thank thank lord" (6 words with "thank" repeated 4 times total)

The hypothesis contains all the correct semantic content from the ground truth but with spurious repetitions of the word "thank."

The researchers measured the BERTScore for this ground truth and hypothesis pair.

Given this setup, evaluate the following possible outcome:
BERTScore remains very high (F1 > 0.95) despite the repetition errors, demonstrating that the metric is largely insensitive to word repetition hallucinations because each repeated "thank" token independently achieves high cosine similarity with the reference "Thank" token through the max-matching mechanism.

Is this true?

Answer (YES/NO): NO